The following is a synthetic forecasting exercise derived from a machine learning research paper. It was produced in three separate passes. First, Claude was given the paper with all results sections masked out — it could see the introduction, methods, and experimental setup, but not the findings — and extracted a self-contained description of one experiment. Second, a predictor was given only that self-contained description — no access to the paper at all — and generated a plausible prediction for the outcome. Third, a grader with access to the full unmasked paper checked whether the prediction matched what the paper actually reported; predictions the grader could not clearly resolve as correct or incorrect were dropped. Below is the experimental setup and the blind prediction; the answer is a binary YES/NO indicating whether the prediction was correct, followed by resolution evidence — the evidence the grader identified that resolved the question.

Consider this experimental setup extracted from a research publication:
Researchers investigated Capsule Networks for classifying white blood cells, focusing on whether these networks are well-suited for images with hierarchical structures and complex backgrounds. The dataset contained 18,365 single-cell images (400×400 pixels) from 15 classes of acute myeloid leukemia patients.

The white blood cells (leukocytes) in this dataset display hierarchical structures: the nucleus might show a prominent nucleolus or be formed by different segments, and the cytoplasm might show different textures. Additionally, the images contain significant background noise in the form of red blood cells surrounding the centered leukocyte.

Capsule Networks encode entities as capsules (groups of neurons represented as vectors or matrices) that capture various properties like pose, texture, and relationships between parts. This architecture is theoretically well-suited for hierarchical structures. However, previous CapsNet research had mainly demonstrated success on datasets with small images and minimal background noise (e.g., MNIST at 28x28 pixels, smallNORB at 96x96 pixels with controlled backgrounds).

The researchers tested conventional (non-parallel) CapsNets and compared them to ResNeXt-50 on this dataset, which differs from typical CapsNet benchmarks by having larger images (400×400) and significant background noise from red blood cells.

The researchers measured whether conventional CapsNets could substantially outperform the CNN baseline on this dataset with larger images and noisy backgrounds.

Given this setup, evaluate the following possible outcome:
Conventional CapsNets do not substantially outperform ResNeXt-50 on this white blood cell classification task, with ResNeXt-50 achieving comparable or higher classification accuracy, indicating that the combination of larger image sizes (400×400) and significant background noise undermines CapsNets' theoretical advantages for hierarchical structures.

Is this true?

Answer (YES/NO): YES